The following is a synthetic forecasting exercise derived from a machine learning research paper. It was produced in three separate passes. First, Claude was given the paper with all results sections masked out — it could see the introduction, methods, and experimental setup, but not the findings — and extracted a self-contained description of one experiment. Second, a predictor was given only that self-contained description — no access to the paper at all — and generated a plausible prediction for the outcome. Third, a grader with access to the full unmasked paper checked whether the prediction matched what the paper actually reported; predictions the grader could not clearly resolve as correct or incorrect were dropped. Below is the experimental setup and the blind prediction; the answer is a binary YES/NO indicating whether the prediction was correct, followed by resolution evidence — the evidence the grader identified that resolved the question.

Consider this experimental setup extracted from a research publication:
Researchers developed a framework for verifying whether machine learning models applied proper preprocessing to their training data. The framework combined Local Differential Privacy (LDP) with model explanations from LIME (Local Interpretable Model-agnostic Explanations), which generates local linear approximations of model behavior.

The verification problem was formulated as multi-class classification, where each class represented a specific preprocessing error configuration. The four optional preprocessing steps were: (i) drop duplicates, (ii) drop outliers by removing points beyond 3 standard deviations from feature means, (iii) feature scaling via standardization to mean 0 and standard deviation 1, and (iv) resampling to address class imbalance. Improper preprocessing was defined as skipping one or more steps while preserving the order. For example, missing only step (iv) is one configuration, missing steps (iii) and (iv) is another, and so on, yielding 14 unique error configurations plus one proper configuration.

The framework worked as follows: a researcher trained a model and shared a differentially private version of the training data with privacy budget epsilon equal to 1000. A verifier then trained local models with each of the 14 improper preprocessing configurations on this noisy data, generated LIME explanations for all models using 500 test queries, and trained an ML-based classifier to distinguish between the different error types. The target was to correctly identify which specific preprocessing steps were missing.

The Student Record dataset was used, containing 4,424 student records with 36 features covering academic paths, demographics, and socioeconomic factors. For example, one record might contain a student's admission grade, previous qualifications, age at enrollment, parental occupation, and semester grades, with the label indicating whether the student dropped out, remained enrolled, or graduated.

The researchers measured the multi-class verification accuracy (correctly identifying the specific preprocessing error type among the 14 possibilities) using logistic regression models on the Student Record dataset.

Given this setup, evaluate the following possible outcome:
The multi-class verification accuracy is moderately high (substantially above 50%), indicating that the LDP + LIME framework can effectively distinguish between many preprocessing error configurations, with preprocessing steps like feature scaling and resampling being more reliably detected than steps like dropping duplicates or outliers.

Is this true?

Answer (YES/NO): NO